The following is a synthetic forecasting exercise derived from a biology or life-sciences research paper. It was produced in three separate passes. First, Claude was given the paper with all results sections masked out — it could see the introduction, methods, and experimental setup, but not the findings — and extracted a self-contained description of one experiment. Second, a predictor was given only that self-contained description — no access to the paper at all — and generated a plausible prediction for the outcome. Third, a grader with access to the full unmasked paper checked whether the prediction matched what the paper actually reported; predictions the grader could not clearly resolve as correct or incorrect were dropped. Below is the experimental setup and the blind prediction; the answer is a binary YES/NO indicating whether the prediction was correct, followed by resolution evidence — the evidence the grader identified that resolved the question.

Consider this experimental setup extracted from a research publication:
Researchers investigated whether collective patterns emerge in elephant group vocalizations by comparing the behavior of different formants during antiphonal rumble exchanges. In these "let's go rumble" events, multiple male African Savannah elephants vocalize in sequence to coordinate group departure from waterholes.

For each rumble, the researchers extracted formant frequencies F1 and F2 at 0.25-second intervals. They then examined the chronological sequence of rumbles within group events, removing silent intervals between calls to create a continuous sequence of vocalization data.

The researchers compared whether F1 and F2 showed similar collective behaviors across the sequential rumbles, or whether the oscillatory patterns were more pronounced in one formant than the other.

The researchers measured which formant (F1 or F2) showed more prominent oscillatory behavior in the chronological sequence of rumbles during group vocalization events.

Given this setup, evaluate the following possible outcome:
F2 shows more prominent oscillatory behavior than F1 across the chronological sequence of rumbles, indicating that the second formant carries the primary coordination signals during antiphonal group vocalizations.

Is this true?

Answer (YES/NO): NO